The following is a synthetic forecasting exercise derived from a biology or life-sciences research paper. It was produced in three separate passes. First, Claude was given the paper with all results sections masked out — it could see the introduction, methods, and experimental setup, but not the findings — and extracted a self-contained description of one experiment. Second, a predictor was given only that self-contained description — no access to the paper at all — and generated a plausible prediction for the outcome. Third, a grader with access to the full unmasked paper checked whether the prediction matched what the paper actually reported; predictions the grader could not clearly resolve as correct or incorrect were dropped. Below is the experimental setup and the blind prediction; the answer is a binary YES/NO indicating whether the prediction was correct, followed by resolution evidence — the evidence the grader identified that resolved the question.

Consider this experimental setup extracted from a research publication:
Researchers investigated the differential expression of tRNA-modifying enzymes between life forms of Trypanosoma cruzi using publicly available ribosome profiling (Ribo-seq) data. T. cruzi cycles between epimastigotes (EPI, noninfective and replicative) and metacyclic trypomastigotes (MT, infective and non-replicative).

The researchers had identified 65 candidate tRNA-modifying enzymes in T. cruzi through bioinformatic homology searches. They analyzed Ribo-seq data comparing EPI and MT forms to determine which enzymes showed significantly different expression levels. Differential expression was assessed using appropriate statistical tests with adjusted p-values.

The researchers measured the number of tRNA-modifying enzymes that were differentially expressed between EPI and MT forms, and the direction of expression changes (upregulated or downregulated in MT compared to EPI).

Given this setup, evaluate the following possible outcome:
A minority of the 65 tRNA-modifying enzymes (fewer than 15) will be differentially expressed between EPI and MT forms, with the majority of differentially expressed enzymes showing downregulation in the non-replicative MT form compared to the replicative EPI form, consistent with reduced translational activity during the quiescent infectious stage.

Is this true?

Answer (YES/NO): YES